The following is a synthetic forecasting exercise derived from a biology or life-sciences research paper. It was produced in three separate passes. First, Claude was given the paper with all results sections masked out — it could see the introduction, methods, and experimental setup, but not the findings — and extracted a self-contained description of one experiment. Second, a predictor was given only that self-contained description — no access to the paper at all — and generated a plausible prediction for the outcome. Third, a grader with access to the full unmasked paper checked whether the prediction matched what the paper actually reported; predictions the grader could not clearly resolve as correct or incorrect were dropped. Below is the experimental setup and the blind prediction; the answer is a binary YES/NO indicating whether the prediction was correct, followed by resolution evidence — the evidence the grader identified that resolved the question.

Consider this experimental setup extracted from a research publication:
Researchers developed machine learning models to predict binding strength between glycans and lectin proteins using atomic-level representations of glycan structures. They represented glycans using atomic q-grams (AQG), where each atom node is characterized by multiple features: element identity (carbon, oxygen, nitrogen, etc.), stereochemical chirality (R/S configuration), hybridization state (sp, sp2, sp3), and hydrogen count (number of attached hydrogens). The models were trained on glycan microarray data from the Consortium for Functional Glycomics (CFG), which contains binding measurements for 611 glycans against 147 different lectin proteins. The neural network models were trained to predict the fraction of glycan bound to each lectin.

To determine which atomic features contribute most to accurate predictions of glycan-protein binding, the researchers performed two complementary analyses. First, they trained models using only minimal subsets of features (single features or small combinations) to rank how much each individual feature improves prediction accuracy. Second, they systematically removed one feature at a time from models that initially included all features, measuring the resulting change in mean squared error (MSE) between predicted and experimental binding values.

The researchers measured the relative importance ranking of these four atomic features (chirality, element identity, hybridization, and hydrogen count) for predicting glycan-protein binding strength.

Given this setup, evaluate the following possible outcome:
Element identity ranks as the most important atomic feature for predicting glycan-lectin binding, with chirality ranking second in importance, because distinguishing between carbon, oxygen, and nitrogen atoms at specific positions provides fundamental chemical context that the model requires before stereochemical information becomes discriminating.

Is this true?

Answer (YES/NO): NO